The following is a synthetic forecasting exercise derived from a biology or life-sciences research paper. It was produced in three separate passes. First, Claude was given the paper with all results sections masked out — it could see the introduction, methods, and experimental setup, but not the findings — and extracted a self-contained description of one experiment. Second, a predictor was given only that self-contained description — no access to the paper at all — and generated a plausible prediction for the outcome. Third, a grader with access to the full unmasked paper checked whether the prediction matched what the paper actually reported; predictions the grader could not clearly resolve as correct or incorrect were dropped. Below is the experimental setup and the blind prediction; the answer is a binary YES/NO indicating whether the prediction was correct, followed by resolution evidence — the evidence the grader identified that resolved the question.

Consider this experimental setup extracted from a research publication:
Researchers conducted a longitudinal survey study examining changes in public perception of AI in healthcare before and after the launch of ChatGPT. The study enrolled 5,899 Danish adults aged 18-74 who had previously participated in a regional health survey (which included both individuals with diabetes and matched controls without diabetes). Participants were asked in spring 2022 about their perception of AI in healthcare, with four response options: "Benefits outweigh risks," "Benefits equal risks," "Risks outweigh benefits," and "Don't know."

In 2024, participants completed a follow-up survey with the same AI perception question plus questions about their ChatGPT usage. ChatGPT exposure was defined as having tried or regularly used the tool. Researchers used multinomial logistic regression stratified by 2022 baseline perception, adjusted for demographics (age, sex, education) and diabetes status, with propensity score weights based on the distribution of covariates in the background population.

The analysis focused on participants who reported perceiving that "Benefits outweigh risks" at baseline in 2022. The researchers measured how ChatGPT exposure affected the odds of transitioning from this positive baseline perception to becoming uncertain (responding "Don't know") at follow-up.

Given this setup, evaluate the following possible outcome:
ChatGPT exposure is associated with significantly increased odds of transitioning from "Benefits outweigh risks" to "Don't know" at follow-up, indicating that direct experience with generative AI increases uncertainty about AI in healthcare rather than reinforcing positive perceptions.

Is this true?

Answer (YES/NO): NO